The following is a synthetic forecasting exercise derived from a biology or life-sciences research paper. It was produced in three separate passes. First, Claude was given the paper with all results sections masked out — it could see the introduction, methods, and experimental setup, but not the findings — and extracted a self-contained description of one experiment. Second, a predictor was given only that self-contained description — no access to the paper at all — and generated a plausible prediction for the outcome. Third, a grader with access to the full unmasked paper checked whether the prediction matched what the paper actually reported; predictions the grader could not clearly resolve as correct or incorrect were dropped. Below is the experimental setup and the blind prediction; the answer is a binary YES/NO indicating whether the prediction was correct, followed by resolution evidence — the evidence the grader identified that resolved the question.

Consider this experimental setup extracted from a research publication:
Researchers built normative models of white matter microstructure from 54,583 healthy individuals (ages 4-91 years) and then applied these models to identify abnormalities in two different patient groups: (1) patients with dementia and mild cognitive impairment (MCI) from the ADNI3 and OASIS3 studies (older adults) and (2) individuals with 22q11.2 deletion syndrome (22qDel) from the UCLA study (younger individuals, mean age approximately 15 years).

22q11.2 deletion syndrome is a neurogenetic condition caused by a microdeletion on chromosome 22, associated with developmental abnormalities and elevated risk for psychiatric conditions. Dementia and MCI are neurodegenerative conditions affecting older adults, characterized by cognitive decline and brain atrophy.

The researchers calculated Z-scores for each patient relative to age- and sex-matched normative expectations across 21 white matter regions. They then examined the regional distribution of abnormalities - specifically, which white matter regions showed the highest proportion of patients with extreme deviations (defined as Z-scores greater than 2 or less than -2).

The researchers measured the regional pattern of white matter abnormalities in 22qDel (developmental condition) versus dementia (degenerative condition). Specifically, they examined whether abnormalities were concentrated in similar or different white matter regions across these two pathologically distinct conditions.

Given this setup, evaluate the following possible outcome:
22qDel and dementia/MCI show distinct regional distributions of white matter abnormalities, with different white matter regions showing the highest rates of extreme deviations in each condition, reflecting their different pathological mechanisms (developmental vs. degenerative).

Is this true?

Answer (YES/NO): YES